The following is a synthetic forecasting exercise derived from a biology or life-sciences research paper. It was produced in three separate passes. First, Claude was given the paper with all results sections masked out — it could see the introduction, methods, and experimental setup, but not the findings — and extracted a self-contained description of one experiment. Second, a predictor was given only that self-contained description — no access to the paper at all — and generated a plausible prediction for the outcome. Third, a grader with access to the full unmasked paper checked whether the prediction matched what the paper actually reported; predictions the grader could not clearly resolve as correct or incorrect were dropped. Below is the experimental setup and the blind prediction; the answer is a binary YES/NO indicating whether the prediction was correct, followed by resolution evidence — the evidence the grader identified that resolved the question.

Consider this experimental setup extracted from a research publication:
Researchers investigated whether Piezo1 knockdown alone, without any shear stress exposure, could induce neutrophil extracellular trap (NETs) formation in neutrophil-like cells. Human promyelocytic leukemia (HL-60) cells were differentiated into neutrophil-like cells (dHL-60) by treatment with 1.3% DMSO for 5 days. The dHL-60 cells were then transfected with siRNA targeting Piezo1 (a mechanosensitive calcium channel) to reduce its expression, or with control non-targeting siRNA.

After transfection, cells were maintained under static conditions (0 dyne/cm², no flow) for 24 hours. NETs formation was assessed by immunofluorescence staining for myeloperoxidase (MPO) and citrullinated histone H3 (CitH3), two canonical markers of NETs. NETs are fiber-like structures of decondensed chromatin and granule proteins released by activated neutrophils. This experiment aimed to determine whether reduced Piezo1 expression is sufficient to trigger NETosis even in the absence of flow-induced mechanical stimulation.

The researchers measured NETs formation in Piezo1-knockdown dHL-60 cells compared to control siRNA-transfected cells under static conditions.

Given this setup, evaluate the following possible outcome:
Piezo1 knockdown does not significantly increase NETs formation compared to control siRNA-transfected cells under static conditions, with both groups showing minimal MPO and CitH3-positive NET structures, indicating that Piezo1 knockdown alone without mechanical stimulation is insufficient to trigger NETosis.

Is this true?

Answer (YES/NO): NO